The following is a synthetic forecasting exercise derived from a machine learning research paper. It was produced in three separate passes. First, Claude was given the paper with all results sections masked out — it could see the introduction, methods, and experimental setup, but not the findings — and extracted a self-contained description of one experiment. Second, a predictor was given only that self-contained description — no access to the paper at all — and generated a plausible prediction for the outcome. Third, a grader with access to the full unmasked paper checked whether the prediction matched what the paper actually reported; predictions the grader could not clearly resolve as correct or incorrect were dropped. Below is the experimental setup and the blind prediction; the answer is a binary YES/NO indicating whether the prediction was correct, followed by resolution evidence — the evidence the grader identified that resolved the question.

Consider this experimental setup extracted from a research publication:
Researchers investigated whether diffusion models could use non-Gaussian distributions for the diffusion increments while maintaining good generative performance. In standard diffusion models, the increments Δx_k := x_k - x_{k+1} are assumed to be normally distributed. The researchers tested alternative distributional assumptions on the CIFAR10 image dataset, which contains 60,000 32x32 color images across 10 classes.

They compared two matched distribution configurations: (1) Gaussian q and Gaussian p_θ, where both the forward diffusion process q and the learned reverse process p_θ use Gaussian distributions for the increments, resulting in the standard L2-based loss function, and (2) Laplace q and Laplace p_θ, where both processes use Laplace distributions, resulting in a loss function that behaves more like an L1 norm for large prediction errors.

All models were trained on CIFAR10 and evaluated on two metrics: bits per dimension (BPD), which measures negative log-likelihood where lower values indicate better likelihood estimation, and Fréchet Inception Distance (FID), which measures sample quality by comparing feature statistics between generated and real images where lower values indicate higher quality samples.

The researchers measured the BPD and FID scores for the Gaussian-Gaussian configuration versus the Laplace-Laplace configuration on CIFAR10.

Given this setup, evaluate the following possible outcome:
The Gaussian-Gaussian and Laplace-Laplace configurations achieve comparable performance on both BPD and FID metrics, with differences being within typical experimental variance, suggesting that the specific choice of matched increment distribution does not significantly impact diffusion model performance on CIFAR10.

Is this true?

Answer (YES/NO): NO